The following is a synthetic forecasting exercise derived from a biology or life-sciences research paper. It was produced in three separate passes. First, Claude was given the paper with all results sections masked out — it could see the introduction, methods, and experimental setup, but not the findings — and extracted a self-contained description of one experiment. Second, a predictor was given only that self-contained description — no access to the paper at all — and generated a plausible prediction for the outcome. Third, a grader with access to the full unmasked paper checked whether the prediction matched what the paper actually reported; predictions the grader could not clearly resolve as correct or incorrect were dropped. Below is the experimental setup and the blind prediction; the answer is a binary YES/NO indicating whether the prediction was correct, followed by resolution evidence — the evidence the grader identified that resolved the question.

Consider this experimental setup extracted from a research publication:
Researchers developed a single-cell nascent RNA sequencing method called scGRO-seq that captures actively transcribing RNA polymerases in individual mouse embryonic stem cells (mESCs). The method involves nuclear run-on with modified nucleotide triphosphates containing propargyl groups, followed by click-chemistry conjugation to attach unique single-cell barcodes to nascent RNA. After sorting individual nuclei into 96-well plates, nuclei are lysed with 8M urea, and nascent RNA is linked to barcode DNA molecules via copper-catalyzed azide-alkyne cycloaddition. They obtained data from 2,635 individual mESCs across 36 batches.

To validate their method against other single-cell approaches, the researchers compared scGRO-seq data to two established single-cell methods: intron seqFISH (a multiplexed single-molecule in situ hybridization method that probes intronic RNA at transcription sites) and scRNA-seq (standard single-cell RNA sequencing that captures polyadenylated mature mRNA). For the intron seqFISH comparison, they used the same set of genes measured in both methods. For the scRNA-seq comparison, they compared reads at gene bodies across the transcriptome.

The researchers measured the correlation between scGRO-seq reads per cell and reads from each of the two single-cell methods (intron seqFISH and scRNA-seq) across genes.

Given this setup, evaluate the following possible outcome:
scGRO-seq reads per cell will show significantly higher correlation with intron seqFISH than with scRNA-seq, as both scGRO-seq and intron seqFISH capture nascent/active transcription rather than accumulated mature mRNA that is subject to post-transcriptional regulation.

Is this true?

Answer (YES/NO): YES